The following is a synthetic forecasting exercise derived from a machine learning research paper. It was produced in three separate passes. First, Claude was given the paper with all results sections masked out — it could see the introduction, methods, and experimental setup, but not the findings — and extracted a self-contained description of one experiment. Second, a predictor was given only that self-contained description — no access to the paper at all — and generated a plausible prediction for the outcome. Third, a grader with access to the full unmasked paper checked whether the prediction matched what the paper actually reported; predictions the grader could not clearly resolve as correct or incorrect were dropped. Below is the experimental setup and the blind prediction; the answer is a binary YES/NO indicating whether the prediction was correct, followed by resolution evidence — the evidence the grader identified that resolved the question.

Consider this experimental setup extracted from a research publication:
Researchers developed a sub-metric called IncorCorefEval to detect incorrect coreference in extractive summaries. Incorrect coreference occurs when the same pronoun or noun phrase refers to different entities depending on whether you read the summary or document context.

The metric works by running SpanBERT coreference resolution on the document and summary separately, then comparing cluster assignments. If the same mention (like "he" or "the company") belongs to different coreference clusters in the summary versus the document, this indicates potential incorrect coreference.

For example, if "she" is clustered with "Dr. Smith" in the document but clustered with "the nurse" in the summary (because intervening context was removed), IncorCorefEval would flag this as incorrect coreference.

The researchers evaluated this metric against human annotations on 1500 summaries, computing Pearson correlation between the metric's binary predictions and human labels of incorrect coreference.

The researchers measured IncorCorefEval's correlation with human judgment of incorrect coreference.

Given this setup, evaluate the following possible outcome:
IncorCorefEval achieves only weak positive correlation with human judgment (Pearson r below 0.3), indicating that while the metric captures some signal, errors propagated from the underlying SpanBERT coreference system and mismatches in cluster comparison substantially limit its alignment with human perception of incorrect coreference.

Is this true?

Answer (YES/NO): YES